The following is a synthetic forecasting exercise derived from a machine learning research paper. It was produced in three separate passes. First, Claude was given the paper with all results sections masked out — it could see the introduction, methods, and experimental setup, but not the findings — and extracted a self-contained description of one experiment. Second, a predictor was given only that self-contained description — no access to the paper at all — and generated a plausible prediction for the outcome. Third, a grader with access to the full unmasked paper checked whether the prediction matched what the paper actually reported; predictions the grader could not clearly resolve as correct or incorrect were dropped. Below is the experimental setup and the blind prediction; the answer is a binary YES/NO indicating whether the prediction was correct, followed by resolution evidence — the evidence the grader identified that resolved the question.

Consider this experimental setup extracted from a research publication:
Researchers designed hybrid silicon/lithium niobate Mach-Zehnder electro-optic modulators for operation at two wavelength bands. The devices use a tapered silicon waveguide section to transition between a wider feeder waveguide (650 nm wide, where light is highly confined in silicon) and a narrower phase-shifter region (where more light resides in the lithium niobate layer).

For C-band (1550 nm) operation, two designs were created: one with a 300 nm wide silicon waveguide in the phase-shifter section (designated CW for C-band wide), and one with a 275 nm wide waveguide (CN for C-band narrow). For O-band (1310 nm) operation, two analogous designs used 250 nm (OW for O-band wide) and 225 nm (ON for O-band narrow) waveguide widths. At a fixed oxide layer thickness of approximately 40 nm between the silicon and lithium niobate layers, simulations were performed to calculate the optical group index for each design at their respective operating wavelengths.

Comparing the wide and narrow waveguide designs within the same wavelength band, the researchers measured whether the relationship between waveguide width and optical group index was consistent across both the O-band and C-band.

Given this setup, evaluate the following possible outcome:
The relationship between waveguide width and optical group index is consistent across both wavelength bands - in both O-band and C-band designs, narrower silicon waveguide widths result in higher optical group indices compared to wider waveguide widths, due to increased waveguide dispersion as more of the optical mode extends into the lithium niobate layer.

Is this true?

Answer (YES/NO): NO